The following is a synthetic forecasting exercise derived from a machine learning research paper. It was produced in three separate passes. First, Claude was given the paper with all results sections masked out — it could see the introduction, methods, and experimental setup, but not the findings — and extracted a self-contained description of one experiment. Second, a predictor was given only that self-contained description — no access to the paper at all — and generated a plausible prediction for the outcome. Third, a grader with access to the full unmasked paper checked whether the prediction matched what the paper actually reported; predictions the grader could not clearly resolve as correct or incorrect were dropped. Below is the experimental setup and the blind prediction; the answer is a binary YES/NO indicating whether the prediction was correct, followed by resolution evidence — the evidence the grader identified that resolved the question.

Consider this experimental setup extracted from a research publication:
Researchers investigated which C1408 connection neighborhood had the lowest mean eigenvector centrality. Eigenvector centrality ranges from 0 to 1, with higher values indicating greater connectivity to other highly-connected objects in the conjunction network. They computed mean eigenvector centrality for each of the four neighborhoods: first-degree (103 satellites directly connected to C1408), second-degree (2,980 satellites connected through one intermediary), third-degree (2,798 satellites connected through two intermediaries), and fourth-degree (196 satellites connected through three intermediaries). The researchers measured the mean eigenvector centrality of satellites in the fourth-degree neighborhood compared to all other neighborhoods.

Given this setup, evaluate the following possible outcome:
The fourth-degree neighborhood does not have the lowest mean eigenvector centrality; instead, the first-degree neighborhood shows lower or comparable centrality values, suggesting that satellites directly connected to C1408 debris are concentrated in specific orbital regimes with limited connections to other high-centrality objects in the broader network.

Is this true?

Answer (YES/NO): NO